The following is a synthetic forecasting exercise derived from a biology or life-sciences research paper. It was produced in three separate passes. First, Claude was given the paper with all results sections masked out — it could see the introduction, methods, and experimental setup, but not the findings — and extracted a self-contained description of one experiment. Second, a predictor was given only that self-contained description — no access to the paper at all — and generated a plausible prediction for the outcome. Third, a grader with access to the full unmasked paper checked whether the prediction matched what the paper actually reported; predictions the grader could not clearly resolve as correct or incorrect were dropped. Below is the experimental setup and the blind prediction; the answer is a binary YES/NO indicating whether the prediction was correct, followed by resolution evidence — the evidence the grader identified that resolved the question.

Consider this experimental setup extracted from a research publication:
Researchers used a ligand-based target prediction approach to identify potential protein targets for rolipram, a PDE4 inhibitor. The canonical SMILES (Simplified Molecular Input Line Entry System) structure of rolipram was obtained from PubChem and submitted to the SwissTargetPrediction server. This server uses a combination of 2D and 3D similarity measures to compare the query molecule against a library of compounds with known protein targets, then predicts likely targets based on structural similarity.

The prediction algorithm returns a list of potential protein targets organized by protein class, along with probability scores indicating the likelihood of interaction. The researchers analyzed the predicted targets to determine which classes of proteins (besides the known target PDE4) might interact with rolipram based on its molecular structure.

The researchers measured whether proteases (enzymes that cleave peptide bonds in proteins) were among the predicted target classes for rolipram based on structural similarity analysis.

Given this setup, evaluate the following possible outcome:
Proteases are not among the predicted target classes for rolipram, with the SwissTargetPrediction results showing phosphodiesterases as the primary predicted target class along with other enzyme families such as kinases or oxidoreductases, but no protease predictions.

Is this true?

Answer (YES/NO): NO